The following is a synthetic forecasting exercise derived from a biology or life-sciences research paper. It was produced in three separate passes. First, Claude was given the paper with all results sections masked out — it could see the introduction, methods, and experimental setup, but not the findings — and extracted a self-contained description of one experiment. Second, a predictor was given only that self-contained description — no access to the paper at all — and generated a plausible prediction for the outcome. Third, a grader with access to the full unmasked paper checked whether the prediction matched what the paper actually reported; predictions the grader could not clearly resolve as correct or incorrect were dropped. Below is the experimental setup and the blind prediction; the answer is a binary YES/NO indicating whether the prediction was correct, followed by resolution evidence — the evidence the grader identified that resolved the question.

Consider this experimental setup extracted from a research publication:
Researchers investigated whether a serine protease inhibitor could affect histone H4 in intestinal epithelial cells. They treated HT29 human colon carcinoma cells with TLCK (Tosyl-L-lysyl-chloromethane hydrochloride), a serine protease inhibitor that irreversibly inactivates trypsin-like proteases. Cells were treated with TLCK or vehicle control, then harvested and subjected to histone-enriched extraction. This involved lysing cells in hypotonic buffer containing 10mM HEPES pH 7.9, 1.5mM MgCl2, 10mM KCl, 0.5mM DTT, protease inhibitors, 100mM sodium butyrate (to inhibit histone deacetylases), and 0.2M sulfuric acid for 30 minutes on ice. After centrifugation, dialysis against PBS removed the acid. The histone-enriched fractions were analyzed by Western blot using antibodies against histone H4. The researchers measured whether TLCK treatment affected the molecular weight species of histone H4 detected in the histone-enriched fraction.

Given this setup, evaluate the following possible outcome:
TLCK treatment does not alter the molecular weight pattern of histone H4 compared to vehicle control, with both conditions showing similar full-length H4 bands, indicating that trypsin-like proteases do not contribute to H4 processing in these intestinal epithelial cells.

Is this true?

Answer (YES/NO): NO